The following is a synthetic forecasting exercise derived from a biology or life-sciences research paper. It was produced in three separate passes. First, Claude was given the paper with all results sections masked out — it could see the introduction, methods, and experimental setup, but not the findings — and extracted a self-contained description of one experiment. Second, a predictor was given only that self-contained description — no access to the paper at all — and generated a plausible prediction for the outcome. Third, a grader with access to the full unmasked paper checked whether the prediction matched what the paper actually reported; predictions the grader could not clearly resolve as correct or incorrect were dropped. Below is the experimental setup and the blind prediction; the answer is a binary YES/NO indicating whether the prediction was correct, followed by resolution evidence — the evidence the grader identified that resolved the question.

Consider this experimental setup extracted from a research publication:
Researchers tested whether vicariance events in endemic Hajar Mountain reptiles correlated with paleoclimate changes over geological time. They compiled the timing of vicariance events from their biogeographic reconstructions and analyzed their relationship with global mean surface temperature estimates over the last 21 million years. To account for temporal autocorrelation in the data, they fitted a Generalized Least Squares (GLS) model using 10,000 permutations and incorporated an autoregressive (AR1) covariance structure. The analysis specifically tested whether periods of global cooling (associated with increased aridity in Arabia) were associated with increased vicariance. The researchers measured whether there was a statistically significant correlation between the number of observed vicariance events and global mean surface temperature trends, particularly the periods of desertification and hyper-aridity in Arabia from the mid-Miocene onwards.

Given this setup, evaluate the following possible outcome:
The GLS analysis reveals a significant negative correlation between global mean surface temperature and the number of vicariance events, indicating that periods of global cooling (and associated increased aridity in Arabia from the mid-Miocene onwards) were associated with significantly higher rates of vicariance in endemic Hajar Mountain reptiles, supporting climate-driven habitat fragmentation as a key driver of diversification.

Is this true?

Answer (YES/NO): YES